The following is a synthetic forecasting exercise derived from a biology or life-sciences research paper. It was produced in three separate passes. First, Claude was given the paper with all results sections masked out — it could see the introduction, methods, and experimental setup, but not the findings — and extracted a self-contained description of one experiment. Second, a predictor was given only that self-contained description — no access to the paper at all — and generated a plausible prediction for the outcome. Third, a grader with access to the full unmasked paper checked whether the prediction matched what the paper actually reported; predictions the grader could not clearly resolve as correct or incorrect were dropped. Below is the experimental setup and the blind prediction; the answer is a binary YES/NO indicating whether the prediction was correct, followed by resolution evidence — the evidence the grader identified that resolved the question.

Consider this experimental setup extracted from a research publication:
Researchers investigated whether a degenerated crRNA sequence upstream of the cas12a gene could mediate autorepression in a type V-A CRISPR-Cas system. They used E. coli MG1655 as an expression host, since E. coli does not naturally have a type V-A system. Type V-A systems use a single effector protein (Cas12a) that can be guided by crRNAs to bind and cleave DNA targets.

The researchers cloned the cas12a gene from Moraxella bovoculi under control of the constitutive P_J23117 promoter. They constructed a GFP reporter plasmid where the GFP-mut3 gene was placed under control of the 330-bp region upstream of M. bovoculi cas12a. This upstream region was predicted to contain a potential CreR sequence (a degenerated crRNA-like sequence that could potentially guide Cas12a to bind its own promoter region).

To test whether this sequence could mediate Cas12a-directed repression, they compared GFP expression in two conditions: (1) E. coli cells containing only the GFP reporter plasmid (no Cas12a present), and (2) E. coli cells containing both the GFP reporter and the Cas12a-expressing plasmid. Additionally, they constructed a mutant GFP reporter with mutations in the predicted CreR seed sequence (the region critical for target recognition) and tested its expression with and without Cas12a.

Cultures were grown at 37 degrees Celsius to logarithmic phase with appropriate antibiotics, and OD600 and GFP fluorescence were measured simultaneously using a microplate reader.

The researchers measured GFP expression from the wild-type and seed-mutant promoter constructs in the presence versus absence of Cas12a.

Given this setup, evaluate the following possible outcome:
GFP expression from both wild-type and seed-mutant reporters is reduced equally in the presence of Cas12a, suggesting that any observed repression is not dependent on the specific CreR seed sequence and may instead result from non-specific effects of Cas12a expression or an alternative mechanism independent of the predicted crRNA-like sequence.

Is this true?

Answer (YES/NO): NO